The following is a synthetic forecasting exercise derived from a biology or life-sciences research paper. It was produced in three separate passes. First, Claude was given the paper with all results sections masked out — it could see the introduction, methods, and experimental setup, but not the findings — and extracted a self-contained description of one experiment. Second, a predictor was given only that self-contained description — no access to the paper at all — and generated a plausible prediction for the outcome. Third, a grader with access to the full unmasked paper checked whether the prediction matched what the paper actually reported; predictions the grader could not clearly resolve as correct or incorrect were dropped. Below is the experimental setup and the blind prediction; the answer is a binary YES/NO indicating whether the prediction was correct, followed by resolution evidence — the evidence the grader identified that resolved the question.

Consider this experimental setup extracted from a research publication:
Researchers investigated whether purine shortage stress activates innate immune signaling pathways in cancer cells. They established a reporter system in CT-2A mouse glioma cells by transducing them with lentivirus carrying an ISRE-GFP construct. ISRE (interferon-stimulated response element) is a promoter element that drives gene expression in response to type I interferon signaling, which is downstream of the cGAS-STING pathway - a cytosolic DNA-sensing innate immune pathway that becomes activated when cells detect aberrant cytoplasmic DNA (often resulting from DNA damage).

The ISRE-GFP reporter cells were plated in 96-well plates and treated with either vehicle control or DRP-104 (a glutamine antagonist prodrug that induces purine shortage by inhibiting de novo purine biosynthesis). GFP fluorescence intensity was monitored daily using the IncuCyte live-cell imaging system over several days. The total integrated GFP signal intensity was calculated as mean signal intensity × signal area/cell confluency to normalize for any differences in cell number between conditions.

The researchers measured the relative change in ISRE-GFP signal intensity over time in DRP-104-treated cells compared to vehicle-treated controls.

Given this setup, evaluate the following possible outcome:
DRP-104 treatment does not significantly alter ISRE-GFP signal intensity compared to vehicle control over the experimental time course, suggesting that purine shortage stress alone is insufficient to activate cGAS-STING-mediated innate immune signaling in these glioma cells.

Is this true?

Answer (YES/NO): NO